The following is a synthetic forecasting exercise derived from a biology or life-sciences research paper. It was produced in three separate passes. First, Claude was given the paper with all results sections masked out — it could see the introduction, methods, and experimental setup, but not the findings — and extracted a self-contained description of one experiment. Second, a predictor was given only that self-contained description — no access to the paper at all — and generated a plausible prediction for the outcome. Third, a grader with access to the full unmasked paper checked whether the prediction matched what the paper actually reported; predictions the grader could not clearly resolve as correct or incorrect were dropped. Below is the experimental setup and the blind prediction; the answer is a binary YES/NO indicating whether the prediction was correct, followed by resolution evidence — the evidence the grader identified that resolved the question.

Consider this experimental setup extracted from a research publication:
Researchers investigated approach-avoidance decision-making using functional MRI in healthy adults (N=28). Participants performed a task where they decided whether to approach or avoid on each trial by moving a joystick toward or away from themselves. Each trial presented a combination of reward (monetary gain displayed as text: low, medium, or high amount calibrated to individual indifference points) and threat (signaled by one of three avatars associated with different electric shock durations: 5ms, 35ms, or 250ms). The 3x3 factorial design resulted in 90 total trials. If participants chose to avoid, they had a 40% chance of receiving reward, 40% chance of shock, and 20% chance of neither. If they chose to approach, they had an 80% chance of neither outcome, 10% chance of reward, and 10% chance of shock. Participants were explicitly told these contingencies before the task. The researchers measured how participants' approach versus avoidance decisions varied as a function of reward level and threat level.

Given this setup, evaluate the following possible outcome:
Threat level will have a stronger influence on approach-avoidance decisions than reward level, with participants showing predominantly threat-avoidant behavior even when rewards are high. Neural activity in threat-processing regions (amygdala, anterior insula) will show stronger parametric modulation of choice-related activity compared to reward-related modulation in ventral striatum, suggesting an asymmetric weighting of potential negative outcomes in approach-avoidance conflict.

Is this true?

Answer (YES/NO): NO